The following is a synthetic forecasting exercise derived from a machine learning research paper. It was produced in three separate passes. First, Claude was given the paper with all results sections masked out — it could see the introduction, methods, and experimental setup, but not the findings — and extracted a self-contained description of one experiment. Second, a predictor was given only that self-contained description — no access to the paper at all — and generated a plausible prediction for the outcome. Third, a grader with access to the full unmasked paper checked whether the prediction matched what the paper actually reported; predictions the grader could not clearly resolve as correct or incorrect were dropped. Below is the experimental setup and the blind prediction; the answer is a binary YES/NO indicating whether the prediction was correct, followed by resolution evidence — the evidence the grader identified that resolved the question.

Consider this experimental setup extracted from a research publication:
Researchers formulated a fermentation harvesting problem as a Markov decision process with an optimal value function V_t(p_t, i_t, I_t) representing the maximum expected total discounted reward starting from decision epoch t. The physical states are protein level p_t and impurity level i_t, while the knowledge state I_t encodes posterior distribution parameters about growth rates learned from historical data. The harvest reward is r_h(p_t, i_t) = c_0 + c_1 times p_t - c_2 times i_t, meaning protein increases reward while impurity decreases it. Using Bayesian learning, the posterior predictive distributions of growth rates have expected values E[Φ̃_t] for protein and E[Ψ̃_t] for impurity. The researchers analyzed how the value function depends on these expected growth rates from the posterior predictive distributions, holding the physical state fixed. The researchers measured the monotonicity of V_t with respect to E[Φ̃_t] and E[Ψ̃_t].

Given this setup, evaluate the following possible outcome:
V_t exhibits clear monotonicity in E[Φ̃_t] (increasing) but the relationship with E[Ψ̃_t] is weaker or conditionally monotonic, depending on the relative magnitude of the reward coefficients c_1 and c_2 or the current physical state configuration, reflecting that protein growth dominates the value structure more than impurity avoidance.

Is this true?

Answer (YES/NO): NO